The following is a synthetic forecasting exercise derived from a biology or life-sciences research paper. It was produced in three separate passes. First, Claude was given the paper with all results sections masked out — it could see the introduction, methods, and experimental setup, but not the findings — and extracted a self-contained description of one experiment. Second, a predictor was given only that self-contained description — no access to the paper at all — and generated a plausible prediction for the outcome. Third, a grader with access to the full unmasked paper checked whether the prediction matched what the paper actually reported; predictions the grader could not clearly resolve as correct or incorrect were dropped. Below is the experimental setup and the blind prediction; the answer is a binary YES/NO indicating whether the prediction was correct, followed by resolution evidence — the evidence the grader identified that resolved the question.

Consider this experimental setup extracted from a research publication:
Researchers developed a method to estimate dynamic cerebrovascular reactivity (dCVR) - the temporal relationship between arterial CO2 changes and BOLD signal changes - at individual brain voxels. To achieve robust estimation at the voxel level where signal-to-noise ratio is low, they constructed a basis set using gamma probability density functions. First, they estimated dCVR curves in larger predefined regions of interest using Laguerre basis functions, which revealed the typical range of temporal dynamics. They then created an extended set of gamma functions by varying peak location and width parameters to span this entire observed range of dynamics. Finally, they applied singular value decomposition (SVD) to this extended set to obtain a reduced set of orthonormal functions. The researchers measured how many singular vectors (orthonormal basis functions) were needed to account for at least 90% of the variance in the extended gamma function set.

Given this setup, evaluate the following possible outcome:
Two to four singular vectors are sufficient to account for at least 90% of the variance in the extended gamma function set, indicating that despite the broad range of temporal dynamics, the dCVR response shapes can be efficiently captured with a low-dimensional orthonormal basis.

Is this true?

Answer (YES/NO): YES